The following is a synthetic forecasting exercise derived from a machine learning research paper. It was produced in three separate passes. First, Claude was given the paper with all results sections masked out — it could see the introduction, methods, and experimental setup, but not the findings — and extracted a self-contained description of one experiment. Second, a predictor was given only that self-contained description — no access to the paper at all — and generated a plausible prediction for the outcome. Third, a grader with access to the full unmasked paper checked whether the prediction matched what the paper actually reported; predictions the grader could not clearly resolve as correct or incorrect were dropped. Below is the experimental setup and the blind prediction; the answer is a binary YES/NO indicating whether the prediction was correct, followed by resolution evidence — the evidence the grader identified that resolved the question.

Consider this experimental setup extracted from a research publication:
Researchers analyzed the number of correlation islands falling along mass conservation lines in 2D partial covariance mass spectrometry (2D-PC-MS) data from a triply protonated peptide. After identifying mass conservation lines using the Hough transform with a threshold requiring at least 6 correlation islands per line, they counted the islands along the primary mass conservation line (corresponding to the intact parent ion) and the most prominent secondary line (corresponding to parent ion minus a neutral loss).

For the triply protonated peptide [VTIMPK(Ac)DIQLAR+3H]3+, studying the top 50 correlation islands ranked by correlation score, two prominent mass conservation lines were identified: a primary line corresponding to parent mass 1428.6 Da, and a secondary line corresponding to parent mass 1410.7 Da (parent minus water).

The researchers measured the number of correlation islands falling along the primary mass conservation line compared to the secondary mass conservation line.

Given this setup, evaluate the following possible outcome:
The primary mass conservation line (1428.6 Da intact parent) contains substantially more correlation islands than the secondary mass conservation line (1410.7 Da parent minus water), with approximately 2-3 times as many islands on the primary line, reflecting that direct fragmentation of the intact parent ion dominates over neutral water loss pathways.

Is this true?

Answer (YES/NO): NO